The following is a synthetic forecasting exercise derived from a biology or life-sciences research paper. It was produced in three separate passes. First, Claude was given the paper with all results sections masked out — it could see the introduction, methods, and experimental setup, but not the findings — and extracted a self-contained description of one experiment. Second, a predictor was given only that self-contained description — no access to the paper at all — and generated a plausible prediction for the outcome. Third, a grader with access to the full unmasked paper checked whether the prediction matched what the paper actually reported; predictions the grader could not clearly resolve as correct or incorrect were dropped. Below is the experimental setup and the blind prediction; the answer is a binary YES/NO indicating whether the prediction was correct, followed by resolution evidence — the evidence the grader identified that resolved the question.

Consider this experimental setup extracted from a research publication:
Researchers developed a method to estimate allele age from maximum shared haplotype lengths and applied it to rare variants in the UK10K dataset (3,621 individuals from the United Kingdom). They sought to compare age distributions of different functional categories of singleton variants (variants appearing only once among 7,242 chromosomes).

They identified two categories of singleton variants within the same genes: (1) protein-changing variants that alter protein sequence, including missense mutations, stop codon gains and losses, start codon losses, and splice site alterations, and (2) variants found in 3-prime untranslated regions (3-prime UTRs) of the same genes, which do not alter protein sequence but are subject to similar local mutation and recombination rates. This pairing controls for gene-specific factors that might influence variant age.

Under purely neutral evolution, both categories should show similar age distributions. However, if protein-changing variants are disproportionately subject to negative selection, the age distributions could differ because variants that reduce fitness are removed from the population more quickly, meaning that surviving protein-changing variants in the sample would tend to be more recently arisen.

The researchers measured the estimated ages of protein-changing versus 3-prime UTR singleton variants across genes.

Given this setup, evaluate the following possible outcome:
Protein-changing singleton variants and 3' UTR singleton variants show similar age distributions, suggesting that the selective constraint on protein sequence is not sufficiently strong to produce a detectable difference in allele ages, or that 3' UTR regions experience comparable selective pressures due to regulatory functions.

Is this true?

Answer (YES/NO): NO